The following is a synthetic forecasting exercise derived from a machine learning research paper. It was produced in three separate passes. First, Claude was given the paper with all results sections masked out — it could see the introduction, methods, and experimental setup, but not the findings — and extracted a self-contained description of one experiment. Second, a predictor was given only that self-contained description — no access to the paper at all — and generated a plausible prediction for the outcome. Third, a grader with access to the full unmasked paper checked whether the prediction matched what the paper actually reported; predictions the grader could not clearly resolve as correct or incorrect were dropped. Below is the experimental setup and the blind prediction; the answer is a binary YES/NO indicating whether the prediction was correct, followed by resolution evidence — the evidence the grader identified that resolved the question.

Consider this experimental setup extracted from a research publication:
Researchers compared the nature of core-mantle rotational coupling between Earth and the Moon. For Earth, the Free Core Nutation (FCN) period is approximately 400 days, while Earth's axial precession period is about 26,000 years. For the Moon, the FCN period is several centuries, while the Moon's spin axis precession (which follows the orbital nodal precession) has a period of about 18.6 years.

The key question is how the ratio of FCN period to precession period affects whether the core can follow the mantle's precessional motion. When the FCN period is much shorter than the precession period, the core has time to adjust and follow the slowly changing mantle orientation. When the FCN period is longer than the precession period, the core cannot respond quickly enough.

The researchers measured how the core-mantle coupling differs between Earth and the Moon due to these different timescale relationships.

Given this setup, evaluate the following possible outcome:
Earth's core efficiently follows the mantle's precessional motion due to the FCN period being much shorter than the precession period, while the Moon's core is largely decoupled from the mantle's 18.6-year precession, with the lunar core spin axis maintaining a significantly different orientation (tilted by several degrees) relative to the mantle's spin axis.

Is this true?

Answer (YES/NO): YES